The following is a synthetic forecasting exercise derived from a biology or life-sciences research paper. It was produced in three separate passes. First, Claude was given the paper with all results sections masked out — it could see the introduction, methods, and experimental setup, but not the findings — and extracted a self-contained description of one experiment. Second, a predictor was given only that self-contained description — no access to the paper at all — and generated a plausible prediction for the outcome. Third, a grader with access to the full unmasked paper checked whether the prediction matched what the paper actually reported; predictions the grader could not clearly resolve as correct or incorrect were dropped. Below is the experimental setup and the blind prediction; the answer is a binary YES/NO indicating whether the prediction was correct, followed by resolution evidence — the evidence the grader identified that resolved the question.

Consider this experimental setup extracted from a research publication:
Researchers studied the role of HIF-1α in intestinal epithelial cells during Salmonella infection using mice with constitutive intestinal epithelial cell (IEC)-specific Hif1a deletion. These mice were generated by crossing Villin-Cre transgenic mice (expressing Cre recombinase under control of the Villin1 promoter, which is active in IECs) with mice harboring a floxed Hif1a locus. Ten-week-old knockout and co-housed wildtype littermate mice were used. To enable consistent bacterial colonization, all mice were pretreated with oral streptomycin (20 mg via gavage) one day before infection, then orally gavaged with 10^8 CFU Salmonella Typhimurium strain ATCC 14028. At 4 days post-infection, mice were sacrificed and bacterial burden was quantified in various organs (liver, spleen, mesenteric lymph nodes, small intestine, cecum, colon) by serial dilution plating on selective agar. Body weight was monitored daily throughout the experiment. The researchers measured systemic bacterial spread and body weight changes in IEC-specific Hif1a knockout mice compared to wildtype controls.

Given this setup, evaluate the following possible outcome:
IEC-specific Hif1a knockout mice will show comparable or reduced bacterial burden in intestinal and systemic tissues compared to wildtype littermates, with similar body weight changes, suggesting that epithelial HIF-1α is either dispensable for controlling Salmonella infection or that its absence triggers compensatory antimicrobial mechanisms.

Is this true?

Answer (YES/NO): YES